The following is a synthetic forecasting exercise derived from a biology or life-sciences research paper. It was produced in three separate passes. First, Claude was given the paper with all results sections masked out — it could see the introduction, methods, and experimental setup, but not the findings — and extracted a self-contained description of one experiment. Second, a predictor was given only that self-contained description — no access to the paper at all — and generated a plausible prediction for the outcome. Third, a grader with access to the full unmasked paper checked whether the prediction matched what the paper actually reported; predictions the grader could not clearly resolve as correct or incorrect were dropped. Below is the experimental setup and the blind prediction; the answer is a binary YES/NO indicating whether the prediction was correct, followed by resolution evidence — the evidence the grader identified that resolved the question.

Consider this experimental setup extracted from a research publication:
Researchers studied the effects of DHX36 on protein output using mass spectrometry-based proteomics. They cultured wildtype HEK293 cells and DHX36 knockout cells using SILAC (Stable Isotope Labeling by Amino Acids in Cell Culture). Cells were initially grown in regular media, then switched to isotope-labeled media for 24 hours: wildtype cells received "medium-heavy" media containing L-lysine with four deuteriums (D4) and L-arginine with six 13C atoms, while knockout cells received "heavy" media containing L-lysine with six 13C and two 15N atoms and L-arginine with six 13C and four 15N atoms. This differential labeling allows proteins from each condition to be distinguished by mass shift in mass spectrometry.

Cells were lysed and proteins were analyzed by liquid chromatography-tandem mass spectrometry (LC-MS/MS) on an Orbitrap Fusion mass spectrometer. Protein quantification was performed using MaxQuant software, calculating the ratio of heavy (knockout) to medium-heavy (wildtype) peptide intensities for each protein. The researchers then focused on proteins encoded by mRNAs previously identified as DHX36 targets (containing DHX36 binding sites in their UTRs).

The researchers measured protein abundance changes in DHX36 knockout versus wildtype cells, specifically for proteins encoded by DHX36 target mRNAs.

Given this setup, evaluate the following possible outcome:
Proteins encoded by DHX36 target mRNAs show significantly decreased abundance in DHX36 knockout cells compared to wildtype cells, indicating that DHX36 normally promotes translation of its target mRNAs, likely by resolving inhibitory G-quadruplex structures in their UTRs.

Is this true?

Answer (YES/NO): YES